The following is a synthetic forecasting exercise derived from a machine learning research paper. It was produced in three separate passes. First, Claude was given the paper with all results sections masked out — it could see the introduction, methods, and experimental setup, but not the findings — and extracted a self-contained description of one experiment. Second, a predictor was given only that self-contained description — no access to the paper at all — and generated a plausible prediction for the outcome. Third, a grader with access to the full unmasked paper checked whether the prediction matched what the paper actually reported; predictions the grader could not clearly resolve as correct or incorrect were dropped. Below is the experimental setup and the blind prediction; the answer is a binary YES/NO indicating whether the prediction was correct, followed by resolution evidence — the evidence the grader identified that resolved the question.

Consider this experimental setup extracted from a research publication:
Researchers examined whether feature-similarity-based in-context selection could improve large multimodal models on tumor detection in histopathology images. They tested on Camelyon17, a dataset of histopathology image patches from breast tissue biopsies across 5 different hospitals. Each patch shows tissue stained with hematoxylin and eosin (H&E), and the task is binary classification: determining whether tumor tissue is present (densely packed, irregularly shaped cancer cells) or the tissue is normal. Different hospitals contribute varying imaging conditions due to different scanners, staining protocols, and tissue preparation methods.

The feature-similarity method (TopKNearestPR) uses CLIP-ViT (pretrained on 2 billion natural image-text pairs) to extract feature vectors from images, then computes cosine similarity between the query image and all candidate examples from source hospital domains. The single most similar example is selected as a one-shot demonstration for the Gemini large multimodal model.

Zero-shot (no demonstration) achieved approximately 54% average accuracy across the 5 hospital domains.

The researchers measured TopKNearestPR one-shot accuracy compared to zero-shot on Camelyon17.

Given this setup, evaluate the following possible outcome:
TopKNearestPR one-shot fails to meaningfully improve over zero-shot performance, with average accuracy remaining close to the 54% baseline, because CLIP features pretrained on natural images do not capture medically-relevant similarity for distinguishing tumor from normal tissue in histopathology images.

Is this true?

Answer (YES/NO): NO